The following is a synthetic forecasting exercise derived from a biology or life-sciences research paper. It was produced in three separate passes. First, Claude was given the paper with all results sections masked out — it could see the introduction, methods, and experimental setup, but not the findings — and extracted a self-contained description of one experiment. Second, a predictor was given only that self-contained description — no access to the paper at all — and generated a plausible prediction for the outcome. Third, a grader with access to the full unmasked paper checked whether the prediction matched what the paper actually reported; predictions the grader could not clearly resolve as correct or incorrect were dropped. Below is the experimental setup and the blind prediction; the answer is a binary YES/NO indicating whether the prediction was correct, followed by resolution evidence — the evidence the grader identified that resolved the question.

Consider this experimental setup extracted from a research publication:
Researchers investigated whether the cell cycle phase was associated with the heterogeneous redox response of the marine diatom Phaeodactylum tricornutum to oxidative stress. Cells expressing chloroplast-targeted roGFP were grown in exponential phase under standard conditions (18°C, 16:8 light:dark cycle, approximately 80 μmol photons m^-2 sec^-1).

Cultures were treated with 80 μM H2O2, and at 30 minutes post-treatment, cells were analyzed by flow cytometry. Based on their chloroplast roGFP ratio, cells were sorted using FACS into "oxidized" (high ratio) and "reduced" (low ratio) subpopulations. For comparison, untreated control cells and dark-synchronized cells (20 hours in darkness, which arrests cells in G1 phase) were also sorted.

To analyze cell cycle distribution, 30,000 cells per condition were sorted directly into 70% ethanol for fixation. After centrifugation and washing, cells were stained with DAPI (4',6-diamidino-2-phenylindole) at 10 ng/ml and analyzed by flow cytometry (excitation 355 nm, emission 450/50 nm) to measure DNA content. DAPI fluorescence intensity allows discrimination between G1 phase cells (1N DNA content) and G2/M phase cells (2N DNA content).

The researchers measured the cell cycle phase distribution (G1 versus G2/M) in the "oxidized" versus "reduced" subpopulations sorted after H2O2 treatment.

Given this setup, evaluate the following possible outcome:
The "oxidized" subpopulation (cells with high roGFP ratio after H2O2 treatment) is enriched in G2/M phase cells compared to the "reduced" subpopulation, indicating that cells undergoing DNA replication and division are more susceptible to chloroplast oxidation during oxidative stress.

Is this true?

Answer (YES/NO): NO